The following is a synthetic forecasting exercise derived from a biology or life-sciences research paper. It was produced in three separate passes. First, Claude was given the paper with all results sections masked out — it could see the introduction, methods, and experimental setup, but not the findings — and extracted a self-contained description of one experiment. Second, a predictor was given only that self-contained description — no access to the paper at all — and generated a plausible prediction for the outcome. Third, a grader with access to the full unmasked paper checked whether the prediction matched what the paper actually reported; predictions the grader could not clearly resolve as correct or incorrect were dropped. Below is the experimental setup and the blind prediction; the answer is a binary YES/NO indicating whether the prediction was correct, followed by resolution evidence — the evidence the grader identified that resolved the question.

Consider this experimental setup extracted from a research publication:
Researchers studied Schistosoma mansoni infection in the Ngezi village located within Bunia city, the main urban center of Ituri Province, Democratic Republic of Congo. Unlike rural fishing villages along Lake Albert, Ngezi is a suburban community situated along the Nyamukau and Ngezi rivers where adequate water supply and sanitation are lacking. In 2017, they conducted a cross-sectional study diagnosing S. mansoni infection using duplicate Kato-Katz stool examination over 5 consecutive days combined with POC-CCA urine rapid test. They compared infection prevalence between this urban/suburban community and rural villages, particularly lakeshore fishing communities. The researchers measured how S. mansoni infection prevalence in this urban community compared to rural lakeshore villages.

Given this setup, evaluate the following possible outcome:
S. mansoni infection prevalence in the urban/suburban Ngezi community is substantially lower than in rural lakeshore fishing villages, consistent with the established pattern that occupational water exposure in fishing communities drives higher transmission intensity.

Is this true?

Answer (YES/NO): NO